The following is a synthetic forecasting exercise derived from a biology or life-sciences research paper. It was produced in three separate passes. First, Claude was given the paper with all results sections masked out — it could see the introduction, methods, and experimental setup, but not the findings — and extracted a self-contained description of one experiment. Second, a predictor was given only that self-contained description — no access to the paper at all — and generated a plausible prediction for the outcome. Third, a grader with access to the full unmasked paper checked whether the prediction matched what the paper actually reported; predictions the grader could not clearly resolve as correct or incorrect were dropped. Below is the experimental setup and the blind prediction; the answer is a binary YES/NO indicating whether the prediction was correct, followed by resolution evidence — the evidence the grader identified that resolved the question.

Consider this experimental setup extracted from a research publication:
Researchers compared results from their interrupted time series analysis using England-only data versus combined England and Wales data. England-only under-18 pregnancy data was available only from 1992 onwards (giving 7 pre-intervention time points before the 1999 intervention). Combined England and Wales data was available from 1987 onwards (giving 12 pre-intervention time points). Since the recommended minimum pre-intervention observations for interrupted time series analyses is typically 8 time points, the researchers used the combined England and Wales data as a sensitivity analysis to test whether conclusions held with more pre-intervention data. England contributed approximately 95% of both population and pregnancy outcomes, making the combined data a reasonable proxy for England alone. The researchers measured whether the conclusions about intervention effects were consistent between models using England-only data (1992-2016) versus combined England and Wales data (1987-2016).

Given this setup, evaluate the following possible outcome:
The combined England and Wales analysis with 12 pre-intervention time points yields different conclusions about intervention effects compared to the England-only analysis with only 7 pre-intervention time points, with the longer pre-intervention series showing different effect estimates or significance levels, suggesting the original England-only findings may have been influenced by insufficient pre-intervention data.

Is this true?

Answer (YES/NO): NO